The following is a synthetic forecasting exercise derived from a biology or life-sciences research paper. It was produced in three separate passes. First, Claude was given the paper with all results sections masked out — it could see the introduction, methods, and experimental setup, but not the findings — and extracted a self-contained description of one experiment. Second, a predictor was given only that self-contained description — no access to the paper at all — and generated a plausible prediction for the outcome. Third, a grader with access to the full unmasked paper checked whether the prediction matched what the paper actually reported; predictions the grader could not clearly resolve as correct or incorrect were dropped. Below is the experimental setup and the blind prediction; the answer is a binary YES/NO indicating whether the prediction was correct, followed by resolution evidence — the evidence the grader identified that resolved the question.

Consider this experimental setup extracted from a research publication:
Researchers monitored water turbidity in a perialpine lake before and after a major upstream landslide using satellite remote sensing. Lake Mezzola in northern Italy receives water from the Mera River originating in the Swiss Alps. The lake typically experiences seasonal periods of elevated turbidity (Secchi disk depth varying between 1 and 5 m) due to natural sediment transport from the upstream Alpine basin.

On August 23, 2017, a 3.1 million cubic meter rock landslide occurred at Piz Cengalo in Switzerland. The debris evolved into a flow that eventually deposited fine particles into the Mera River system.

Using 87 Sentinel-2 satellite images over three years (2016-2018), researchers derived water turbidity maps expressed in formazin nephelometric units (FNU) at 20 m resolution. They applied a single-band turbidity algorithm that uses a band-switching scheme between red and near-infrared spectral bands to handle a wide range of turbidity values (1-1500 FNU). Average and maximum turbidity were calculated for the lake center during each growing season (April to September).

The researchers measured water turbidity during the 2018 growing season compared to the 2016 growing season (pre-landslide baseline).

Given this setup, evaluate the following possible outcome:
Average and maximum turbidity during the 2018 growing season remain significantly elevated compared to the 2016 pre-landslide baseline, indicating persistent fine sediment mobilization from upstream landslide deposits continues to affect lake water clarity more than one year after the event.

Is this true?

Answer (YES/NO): NO